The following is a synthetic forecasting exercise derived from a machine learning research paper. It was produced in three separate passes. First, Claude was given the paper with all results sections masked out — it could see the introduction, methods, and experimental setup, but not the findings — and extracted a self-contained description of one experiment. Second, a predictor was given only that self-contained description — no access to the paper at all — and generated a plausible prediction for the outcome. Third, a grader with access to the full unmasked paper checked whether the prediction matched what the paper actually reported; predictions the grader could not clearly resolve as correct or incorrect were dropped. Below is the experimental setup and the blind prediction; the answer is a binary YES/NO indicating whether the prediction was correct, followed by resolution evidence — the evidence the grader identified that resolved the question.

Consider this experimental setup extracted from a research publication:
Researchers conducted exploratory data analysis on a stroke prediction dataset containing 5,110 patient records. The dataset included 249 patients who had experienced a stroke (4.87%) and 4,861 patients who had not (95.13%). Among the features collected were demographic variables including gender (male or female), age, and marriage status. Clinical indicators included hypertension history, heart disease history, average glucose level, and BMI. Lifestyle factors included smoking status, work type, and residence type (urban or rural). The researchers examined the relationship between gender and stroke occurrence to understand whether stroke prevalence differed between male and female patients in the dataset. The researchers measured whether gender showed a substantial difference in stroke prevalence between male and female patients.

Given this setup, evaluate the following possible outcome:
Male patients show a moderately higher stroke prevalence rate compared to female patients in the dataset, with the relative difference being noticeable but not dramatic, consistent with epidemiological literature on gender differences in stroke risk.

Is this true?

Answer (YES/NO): NO